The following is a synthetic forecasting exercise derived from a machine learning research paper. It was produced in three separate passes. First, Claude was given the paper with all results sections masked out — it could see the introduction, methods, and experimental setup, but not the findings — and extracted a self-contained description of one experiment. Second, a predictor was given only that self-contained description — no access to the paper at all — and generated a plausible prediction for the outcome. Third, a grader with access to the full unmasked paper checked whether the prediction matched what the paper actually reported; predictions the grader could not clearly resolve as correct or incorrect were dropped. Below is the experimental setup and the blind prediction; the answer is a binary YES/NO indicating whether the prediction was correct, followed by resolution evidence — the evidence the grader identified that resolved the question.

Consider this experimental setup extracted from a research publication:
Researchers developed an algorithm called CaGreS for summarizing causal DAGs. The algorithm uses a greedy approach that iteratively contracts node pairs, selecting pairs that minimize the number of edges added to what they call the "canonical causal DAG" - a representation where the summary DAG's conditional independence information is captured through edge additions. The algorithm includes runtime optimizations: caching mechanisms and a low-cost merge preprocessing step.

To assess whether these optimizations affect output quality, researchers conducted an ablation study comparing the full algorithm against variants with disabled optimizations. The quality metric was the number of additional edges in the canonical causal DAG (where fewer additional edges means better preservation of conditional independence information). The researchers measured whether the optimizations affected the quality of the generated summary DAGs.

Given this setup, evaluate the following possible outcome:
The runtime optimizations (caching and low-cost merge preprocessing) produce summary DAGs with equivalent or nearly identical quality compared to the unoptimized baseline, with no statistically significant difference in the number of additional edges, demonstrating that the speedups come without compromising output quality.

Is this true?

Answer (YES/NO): YES